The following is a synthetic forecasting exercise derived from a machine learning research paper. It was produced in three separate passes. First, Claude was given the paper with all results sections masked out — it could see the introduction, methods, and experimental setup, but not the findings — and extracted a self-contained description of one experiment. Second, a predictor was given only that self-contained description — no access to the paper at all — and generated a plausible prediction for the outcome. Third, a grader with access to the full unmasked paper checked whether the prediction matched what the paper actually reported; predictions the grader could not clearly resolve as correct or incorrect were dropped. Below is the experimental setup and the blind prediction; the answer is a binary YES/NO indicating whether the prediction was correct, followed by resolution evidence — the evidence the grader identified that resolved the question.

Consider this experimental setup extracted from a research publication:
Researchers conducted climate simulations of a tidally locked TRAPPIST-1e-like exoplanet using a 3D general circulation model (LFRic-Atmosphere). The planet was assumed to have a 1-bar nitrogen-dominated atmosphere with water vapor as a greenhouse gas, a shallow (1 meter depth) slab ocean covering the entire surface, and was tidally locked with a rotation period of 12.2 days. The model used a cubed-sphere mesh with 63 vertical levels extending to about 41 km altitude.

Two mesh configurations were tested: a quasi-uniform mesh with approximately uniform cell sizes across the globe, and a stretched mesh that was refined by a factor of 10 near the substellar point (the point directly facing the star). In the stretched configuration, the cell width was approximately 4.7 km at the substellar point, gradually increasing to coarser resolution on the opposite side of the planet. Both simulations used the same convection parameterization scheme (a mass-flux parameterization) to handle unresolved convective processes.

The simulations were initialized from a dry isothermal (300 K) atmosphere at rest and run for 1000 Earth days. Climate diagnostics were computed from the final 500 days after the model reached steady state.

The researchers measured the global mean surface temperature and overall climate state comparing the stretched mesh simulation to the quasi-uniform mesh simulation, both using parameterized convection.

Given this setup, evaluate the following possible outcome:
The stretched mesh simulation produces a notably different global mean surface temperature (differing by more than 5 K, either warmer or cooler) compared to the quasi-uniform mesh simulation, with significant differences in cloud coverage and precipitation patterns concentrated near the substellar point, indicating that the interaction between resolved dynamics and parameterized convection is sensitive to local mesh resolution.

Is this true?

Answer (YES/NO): NO